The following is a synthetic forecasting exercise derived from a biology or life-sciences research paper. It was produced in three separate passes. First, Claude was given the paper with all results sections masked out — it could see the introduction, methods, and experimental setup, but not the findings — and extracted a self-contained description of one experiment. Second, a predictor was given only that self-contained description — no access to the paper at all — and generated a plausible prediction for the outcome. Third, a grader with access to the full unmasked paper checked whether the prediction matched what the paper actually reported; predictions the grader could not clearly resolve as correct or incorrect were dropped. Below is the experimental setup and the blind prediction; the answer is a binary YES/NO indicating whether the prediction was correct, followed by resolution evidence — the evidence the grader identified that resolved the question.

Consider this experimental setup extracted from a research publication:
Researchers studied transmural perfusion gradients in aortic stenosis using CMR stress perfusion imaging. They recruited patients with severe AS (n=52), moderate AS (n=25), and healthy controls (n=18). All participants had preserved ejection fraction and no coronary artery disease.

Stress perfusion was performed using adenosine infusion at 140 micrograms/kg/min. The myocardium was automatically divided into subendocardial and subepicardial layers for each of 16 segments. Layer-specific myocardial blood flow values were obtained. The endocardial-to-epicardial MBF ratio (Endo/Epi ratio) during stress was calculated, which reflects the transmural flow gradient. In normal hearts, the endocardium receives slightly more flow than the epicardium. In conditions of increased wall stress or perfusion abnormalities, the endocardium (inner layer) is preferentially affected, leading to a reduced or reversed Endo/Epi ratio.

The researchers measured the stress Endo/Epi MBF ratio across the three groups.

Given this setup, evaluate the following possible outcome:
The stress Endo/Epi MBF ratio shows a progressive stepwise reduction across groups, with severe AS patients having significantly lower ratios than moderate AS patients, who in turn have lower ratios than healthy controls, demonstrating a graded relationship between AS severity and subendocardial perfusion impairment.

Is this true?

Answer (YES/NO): NO